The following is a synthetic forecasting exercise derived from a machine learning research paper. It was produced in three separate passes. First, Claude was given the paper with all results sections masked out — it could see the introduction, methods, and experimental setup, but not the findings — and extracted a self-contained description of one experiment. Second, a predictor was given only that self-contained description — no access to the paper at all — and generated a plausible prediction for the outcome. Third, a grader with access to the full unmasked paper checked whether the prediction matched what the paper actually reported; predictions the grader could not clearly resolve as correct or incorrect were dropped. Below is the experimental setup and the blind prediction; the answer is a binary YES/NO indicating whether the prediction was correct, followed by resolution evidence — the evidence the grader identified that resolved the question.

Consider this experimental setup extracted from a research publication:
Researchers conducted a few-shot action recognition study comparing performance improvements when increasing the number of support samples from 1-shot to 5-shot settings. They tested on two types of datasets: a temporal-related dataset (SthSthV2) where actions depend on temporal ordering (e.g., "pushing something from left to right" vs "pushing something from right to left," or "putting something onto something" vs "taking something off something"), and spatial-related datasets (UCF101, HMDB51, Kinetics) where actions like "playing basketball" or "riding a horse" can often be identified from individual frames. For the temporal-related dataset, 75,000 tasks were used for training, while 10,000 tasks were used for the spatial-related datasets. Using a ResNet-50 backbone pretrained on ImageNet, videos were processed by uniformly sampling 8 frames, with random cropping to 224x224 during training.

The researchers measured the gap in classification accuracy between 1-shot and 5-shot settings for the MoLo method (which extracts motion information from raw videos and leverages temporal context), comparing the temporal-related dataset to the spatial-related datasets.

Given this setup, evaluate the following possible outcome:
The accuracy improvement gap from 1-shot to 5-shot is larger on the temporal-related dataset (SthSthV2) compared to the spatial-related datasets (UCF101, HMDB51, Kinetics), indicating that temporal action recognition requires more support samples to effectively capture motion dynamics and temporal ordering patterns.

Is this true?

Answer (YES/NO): YES